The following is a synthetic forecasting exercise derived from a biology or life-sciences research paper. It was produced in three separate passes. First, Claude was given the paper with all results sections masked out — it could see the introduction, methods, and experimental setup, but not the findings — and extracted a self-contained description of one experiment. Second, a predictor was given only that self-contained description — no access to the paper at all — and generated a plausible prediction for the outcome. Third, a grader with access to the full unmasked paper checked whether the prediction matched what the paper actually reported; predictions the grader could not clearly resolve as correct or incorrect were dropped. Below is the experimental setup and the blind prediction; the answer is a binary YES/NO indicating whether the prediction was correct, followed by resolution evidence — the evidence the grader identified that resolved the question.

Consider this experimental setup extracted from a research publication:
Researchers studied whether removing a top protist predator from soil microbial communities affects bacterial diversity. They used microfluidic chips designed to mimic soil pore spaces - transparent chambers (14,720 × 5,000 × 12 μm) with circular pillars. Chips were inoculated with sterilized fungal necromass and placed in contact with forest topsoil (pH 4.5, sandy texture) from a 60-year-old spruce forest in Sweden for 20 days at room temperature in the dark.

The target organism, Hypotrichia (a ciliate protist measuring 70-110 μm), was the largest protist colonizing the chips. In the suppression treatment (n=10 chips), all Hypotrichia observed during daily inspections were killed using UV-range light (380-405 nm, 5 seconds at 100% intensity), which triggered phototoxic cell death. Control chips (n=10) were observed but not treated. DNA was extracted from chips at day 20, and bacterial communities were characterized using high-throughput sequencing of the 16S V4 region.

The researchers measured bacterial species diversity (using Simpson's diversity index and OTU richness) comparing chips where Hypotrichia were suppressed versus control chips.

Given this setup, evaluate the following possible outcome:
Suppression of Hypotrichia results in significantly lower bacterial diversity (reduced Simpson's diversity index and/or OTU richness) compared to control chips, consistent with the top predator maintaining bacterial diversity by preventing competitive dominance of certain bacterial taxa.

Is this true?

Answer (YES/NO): NO